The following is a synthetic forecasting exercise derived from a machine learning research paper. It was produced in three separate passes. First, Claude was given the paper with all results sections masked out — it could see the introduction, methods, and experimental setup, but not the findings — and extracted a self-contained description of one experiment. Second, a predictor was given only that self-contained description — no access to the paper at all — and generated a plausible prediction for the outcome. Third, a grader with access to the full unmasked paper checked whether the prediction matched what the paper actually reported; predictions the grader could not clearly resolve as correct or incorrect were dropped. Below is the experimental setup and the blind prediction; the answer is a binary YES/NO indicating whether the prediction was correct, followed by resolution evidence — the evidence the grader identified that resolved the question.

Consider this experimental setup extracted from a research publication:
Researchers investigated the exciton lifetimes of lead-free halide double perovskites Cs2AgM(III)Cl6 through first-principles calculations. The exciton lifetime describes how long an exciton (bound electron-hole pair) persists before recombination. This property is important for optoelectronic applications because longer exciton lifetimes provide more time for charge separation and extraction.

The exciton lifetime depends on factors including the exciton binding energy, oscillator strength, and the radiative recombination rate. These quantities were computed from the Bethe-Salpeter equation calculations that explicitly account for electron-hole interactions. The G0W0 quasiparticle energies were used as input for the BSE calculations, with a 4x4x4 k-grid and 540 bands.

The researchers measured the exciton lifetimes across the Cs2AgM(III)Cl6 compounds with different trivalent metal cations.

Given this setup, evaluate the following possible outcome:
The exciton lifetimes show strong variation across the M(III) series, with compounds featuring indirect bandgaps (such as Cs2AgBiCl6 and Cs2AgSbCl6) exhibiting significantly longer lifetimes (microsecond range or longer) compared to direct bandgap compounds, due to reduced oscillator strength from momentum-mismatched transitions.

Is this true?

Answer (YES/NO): NO